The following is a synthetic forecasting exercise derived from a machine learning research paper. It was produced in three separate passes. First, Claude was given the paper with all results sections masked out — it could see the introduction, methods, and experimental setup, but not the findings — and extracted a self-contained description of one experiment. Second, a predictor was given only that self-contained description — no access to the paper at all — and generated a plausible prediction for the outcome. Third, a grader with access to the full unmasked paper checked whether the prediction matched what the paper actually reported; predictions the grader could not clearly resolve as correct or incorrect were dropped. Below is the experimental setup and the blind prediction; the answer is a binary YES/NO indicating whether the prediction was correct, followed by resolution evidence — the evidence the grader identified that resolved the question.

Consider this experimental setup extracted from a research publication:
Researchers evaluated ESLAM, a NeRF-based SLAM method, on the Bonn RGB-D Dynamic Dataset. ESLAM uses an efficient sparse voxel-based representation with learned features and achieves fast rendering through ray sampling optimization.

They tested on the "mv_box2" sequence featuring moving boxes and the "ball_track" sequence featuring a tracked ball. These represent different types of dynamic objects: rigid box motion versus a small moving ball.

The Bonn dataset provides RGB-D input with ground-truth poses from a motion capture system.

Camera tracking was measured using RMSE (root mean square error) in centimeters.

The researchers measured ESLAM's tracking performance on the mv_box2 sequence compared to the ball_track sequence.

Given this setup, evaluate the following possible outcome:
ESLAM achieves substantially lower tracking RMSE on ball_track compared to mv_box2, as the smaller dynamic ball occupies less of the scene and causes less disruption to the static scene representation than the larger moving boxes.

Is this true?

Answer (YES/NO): YES